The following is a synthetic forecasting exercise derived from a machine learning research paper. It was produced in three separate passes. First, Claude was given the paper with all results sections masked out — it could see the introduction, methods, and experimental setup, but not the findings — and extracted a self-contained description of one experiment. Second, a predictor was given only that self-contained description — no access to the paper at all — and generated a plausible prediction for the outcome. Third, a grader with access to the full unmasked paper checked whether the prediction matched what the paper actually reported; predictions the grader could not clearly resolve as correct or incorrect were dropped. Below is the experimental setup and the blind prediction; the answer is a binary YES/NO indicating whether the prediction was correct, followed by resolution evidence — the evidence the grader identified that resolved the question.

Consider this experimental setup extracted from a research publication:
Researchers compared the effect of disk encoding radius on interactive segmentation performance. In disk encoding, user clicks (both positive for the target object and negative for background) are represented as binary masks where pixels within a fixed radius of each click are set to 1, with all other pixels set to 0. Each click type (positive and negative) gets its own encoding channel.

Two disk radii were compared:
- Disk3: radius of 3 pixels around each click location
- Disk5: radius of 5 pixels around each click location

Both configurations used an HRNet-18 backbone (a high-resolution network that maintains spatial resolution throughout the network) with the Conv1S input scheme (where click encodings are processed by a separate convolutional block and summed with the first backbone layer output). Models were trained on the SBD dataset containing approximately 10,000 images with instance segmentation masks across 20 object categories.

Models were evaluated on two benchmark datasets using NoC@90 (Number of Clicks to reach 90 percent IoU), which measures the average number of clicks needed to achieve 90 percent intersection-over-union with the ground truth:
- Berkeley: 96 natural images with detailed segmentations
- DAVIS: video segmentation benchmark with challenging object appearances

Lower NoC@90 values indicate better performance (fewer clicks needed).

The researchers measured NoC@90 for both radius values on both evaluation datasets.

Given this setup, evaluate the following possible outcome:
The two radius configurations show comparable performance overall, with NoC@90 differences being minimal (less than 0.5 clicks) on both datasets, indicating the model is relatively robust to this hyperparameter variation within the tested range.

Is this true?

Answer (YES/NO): NO